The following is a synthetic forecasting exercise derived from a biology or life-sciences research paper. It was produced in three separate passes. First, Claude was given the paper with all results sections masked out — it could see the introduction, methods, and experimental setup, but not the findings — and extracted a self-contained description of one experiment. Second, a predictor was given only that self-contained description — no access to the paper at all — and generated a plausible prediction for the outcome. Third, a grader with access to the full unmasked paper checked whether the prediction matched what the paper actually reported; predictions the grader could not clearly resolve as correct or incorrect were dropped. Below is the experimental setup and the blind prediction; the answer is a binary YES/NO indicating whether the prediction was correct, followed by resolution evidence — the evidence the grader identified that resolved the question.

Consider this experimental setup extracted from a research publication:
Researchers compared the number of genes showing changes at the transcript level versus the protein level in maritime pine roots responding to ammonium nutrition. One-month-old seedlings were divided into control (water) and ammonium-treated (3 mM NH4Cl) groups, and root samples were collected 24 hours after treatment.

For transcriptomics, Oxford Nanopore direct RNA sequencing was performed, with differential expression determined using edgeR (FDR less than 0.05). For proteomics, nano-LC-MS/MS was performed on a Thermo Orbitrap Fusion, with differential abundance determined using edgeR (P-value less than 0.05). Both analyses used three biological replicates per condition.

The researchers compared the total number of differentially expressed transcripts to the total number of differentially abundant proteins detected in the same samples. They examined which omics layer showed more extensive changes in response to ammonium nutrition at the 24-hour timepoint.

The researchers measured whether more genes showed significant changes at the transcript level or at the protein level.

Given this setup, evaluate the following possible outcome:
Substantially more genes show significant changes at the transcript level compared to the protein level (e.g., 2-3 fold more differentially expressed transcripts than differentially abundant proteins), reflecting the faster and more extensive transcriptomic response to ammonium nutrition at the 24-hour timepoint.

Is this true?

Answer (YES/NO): YES